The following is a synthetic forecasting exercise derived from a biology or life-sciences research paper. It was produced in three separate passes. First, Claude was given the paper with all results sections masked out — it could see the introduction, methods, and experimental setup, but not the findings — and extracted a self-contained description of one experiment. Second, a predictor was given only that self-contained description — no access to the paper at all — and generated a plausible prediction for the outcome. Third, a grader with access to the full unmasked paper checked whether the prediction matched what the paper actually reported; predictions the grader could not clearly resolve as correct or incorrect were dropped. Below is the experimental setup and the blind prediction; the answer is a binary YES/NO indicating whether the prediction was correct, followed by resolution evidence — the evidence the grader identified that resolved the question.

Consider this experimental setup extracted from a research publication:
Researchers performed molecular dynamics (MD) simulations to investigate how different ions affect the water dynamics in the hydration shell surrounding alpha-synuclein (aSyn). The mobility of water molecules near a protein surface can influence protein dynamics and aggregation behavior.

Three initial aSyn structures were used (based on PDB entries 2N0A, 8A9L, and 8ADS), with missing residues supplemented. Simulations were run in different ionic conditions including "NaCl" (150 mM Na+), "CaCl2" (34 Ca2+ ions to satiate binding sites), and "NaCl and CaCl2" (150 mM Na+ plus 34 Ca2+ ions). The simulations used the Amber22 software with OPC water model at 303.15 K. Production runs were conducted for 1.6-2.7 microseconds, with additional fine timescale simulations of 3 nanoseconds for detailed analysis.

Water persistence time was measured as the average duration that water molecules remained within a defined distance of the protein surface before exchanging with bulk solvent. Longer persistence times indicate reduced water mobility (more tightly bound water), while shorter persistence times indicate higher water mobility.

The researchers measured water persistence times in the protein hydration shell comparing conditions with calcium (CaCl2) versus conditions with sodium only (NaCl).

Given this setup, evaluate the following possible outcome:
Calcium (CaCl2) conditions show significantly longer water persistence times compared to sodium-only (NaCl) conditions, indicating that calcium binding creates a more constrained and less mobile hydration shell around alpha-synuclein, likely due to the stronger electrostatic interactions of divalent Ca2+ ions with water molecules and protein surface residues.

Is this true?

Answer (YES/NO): YES